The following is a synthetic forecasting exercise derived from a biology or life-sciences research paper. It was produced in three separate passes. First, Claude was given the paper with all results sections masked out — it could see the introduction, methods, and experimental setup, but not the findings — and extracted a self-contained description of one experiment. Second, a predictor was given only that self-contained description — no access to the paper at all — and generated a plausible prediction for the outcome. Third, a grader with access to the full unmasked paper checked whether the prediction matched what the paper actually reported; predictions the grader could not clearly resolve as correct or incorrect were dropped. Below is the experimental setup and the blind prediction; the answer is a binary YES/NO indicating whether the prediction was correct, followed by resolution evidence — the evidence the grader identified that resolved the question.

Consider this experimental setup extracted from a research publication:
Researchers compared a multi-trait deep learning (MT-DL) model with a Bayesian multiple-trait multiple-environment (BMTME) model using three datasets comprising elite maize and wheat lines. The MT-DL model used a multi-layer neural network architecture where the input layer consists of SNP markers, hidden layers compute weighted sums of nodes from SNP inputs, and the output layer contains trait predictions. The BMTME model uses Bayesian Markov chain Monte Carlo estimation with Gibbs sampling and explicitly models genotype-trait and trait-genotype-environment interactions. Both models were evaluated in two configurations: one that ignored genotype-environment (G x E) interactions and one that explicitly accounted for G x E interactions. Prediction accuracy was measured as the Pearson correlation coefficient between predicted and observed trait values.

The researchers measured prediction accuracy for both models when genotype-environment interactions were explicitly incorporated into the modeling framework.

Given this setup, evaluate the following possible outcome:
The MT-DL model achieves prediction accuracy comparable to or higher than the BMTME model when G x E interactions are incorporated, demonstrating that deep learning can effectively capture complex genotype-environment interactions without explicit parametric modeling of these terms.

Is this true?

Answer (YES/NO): NO